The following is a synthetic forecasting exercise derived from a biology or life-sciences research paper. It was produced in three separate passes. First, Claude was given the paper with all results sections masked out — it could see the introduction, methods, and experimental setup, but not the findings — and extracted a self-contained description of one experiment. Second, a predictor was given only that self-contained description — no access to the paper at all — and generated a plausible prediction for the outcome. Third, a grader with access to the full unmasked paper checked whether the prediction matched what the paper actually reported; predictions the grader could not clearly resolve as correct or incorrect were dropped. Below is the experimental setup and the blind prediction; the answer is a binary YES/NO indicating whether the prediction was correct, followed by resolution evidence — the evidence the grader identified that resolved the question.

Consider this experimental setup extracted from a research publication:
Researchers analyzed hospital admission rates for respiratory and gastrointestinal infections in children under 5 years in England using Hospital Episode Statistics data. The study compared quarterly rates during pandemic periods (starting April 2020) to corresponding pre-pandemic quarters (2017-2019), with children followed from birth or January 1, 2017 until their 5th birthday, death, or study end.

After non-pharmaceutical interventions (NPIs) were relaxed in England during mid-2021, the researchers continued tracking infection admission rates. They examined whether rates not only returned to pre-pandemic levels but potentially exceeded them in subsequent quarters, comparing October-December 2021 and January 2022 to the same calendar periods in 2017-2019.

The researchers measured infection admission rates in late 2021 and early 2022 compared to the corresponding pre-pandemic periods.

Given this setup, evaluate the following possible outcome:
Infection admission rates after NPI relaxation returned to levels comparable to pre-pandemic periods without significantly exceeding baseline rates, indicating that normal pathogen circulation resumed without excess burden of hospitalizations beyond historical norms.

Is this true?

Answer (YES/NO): YES